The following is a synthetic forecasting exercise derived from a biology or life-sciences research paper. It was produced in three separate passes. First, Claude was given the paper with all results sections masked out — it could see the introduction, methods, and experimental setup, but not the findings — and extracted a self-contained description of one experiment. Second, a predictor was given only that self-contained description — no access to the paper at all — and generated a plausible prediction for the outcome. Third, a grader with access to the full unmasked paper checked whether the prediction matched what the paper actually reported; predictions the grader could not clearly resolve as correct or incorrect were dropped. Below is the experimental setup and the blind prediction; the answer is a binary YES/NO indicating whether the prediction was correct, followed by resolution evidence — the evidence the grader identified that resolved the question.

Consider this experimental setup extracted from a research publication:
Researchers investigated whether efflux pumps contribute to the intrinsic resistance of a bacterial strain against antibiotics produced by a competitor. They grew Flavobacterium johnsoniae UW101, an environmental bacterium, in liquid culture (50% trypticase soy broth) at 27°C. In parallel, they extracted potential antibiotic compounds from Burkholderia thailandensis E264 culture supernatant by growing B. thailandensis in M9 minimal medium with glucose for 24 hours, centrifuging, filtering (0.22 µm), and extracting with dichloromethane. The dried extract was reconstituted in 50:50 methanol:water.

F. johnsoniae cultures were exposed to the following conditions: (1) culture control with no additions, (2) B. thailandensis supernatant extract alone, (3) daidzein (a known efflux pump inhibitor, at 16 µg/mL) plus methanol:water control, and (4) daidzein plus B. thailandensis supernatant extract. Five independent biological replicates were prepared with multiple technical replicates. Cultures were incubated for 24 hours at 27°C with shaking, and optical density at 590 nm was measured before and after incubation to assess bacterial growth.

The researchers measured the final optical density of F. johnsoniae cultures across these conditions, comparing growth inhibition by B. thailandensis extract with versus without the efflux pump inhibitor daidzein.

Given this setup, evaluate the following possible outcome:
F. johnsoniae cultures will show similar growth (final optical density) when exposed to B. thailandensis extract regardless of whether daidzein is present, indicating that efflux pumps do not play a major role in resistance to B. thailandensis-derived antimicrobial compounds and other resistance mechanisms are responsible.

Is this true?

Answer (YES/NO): NO